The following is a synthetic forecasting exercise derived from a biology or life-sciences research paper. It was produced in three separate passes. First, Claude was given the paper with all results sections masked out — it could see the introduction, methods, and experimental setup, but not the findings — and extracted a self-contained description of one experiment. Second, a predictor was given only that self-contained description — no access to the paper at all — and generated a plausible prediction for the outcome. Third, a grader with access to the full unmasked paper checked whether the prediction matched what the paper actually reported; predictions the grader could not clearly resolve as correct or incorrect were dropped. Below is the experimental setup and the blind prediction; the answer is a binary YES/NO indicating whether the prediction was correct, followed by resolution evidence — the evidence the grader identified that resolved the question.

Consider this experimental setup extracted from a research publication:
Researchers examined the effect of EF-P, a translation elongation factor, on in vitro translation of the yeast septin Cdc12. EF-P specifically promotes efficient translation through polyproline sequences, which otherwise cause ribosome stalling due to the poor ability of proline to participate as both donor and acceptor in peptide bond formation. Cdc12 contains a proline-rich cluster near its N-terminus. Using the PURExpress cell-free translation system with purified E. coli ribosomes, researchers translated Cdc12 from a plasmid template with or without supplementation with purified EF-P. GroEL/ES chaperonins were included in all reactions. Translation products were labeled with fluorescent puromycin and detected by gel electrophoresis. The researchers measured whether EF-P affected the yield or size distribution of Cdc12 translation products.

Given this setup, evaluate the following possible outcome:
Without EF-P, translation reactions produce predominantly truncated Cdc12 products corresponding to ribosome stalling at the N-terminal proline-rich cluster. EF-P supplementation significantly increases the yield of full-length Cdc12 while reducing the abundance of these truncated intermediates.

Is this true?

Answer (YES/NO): NO